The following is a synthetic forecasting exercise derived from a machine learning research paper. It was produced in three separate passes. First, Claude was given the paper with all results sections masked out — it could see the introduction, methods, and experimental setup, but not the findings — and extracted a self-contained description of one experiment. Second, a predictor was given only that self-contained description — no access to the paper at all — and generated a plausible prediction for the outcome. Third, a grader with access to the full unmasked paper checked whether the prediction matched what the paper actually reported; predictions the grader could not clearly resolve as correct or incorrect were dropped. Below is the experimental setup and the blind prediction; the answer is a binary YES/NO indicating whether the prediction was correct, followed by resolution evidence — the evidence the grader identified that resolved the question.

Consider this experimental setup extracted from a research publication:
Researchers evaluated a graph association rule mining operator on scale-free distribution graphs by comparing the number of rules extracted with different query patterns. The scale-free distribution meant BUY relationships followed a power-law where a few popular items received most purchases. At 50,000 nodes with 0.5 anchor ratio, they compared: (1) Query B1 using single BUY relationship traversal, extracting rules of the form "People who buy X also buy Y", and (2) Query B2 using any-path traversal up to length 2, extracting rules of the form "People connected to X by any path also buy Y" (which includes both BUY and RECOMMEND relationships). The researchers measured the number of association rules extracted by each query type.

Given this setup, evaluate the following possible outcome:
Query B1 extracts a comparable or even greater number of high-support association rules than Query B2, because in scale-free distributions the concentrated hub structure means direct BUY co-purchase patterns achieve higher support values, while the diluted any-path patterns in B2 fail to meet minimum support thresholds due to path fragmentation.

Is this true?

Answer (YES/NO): NO